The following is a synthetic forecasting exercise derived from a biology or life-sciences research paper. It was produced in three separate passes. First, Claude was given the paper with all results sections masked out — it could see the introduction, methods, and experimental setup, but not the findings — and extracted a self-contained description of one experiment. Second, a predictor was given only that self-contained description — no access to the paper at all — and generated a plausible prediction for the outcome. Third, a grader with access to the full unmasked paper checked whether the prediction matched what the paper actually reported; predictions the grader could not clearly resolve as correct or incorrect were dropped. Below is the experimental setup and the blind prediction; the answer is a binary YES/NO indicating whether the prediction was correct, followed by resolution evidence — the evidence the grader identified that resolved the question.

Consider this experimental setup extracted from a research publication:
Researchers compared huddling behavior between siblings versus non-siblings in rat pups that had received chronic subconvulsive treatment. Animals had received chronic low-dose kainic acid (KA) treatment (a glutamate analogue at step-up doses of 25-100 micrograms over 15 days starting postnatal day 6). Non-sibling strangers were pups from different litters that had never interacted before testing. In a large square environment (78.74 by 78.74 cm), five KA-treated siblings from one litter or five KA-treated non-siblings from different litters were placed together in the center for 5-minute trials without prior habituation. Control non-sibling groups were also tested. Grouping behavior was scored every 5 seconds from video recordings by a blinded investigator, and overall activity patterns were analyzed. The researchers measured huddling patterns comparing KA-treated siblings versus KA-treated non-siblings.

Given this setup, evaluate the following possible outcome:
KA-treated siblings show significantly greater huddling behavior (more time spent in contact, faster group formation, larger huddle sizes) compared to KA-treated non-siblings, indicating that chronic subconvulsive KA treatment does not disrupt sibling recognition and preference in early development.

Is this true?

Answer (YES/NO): YES